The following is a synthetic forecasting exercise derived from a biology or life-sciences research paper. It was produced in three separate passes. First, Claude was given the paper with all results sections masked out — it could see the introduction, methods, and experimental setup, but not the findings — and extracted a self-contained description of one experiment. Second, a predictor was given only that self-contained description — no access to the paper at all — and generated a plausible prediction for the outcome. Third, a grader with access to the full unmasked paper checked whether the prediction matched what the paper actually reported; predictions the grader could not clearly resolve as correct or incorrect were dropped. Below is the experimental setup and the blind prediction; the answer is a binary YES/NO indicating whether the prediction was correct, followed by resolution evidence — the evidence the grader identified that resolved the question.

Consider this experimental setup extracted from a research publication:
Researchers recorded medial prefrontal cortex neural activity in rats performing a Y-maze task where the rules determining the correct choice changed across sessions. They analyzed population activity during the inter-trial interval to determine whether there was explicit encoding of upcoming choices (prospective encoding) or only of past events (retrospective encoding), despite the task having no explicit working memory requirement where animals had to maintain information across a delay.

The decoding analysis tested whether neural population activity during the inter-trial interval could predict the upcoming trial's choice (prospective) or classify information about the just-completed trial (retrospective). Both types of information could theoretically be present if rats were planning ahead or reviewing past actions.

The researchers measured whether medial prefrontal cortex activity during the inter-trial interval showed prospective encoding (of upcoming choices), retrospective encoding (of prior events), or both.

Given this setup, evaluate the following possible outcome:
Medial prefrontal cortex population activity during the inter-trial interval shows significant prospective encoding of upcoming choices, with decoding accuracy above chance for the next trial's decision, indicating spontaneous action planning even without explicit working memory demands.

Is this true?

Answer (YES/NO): NO